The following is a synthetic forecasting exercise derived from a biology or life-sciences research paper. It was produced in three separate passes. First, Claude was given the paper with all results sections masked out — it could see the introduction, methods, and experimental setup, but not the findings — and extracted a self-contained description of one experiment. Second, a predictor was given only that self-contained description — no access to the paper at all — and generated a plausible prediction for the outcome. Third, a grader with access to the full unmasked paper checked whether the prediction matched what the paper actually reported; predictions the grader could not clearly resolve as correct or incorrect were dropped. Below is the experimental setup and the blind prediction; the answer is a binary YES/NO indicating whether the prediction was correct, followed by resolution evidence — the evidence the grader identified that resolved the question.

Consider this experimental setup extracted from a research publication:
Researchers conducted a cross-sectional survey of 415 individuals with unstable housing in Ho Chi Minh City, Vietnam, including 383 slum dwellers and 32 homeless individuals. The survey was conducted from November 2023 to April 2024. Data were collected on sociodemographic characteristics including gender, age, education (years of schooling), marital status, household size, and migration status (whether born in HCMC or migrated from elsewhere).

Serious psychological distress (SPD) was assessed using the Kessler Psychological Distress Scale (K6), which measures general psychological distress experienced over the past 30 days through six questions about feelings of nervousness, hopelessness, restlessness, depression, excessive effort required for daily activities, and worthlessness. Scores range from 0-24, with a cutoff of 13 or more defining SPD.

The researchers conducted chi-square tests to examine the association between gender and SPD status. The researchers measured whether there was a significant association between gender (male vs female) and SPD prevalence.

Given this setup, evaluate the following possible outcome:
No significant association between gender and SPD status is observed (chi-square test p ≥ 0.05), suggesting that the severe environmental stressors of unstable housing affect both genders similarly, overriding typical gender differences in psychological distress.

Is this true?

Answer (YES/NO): NO